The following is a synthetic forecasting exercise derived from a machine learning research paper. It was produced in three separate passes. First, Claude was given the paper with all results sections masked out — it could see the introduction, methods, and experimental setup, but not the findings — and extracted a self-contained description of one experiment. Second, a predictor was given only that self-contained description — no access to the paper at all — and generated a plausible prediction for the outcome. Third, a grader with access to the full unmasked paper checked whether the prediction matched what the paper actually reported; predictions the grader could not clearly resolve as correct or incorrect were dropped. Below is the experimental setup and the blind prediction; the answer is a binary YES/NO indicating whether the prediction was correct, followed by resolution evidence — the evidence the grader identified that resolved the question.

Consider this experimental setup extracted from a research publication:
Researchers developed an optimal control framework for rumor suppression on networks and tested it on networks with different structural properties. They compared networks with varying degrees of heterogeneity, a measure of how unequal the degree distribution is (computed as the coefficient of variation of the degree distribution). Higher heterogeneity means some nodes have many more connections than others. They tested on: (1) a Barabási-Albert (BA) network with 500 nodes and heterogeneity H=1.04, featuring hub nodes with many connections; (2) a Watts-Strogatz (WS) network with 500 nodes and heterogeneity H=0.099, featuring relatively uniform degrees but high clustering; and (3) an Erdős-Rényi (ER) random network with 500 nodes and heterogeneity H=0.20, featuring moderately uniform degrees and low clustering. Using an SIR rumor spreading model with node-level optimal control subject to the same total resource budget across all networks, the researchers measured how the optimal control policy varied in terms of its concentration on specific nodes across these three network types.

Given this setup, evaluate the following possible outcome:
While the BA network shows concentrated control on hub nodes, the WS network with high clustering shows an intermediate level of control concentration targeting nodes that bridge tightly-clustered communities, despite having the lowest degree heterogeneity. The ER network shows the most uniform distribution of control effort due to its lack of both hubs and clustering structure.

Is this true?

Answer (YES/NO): NO